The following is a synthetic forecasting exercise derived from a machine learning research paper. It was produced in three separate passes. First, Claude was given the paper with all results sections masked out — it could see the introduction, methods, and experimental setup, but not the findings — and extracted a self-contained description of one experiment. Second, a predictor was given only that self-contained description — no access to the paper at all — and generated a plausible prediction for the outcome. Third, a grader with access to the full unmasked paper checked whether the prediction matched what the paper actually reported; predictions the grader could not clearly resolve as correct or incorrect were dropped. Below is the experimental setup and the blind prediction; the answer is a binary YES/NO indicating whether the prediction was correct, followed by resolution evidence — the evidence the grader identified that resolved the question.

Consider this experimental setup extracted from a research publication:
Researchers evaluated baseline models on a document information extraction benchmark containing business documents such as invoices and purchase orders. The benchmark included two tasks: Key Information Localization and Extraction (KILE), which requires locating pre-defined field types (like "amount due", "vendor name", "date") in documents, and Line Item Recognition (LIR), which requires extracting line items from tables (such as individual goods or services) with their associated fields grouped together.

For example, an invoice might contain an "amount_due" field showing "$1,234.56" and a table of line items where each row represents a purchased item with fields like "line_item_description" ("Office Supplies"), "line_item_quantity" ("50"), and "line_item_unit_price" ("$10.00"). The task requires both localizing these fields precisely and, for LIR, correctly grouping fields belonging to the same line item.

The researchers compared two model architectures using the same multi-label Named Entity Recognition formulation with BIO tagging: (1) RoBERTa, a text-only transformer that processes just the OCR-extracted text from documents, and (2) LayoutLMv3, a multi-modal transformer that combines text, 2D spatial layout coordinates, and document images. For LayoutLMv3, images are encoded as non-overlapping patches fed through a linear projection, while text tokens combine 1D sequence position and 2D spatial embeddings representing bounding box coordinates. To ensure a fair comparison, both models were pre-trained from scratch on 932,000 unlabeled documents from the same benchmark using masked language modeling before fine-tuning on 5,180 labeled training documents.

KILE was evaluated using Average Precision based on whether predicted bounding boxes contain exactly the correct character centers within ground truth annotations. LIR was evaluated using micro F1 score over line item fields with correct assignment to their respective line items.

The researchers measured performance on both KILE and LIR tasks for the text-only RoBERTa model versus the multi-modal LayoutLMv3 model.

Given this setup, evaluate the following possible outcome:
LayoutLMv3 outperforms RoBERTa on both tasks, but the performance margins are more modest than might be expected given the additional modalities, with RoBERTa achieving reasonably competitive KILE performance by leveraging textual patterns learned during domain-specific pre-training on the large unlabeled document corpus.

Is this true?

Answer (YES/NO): NO